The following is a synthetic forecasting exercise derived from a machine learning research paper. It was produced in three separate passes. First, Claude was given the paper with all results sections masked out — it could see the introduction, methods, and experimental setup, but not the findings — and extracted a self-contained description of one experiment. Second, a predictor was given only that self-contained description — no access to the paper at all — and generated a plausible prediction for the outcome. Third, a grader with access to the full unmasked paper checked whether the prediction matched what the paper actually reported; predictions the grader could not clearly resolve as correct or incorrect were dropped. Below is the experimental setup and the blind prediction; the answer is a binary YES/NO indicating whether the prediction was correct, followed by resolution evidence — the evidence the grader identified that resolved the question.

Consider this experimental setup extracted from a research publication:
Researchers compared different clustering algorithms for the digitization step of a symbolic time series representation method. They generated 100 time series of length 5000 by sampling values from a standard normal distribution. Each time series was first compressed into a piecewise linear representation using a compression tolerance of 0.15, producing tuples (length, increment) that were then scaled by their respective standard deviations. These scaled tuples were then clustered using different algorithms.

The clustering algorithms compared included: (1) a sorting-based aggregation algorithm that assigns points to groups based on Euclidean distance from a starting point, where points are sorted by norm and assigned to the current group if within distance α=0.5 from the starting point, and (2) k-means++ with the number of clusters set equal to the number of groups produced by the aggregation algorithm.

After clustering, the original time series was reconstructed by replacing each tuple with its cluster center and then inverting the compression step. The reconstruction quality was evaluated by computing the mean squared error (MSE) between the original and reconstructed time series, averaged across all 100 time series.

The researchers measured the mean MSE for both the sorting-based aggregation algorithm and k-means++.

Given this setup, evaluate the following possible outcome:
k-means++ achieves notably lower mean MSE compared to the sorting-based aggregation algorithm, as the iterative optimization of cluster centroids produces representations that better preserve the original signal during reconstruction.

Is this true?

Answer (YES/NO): NO